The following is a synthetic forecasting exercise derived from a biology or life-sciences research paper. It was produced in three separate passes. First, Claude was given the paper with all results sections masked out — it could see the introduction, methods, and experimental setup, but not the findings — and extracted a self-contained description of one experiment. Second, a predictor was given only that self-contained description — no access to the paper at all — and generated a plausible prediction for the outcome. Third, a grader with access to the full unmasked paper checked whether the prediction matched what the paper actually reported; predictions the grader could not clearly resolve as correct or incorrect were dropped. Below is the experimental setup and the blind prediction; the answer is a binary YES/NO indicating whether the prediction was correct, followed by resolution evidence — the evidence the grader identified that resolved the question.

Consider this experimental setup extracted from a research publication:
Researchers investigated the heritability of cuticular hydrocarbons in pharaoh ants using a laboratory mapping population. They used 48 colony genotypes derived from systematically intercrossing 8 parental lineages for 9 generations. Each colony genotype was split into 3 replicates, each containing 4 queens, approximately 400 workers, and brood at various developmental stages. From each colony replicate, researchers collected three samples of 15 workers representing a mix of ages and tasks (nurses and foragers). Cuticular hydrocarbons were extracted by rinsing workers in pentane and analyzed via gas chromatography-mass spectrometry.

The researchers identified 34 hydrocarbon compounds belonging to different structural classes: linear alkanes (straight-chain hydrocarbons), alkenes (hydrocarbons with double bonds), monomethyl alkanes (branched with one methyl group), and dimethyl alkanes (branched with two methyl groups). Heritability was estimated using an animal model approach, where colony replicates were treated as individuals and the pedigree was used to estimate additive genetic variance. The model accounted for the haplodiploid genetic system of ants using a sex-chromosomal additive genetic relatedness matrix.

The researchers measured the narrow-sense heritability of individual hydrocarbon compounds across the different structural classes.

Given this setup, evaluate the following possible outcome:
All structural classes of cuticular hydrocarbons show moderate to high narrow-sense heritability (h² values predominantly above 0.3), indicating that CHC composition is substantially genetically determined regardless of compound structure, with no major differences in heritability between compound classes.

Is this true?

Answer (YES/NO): NO